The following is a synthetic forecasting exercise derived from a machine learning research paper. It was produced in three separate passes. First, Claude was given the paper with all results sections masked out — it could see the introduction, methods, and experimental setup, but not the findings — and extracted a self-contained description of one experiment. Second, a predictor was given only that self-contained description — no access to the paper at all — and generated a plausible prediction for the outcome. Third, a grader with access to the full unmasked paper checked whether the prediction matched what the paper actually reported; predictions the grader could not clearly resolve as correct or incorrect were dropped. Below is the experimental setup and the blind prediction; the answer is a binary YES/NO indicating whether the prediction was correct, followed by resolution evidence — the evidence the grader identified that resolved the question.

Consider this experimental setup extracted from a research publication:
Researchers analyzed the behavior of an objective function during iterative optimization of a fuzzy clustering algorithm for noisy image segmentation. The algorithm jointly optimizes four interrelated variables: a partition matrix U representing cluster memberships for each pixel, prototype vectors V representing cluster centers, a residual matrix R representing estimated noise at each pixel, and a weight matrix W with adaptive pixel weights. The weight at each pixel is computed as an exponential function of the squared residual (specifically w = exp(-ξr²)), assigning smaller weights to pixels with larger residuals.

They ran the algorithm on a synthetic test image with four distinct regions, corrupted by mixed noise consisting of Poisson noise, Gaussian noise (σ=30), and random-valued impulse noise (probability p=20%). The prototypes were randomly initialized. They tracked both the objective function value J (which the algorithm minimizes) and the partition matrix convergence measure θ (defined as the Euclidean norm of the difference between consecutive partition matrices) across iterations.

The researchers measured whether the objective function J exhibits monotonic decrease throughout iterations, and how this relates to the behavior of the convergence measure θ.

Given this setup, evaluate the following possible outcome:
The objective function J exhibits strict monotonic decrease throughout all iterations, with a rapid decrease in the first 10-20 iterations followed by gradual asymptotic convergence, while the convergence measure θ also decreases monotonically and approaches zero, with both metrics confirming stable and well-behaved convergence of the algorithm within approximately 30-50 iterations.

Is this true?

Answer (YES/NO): NO